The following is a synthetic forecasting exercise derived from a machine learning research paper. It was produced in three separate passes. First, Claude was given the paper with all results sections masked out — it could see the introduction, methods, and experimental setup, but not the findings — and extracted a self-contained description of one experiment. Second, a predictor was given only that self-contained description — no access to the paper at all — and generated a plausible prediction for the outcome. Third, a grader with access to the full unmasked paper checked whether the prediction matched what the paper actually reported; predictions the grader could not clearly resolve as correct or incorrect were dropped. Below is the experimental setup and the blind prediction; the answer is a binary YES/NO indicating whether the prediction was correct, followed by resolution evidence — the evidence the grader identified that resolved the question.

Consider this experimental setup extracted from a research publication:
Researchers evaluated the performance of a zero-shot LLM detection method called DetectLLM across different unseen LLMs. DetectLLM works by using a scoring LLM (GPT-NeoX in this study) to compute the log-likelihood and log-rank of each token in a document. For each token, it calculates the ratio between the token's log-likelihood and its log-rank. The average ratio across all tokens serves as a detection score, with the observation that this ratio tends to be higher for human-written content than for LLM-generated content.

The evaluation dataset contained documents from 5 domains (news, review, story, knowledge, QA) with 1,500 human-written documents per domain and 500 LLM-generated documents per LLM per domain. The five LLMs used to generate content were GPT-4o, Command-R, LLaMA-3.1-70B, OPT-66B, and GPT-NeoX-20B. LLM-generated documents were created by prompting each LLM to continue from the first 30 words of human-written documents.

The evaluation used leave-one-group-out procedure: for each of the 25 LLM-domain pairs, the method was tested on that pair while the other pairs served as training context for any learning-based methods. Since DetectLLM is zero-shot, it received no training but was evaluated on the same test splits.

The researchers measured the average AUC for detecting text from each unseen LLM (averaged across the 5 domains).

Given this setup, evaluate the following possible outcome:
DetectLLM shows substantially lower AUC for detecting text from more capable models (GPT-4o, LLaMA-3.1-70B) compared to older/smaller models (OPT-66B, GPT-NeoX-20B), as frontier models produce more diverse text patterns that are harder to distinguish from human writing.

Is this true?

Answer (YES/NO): NO